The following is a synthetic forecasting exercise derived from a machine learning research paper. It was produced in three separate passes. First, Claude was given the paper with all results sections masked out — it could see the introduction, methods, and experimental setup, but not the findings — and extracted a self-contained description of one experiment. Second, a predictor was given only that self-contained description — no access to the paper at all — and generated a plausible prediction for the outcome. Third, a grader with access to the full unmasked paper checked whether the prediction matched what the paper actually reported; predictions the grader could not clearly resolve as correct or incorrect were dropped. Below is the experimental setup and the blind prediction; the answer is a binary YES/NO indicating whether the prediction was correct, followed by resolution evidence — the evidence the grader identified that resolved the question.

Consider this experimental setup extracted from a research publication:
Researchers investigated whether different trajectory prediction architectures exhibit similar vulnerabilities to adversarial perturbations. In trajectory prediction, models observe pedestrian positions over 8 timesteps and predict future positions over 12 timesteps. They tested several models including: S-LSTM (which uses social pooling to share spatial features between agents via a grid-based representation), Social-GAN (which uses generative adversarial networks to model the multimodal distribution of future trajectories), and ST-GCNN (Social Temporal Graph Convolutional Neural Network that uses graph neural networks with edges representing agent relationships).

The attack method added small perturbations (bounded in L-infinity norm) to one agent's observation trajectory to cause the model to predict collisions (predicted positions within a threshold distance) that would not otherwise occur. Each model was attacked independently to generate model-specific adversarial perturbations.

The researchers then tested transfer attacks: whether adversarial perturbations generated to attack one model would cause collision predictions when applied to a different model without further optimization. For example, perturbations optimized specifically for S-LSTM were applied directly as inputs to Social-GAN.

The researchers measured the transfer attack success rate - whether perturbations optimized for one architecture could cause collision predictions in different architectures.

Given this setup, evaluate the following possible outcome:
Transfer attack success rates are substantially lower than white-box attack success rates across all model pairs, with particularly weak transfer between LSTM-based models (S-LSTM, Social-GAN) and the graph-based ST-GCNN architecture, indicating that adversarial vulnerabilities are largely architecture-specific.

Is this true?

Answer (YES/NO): NO